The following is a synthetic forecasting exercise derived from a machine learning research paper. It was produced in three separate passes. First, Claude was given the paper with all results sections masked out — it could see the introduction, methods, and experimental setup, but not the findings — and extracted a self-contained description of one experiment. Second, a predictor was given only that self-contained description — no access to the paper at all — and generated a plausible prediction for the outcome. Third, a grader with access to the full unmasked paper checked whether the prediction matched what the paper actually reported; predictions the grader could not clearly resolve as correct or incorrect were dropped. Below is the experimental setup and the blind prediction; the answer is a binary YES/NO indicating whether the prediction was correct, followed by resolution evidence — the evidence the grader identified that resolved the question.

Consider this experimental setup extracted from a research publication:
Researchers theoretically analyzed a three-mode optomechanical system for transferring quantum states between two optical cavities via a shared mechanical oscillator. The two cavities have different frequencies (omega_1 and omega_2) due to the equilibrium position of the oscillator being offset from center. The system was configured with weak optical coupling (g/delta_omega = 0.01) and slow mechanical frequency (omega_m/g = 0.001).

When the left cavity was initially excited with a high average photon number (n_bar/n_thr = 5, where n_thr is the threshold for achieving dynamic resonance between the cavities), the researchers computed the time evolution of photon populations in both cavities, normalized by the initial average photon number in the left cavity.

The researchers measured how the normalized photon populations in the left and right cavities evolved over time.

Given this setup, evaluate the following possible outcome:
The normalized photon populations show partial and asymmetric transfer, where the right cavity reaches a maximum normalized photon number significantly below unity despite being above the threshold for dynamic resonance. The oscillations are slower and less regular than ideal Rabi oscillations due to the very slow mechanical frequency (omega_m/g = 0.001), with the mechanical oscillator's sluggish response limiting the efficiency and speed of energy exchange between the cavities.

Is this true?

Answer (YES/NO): NO